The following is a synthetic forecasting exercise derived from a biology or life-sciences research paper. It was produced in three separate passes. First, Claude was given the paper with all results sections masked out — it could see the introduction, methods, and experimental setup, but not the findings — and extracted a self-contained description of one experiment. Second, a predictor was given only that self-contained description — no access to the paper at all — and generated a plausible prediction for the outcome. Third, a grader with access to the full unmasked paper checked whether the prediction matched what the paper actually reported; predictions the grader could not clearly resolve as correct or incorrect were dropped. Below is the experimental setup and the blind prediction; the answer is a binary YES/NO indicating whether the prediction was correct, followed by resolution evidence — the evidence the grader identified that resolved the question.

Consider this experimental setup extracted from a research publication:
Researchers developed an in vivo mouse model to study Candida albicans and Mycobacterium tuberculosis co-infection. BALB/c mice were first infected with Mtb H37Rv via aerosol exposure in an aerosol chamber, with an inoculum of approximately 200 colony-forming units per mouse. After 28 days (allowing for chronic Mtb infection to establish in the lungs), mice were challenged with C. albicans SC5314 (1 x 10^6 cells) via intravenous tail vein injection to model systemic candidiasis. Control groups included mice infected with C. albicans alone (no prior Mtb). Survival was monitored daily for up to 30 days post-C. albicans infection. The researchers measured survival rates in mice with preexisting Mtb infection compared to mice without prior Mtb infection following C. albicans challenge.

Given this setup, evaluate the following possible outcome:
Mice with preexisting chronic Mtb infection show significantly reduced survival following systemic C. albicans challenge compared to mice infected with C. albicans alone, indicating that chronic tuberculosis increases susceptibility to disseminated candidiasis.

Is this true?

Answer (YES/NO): YES